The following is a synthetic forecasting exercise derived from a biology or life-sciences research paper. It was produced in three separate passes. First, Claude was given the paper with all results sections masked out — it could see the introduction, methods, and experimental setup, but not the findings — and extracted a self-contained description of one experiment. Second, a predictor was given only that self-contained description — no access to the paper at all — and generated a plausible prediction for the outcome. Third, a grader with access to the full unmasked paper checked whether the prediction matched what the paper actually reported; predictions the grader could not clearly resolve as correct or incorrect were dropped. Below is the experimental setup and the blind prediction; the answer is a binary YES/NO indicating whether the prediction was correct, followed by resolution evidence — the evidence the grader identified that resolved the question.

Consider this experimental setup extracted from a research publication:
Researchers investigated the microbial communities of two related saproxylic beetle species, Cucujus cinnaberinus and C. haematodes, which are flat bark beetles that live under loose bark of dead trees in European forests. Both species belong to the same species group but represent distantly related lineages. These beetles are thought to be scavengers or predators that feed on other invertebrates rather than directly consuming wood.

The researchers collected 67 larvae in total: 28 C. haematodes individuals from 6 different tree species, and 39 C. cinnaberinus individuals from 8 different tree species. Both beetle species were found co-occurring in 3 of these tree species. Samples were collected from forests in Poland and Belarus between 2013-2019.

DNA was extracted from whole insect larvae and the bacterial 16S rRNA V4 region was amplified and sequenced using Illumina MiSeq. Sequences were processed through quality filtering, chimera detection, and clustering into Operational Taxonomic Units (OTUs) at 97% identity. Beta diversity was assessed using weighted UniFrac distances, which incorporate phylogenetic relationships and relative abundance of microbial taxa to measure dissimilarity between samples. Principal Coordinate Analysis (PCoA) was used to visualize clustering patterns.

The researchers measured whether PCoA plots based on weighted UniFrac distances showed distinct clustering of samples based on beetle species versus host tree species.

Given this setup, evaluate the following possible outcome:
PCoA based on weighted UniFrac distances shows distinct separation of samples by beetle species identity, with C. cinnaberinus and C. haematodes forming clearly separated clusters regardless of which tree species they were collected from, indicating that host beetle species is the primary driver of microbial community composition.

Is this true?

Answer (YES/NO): NO